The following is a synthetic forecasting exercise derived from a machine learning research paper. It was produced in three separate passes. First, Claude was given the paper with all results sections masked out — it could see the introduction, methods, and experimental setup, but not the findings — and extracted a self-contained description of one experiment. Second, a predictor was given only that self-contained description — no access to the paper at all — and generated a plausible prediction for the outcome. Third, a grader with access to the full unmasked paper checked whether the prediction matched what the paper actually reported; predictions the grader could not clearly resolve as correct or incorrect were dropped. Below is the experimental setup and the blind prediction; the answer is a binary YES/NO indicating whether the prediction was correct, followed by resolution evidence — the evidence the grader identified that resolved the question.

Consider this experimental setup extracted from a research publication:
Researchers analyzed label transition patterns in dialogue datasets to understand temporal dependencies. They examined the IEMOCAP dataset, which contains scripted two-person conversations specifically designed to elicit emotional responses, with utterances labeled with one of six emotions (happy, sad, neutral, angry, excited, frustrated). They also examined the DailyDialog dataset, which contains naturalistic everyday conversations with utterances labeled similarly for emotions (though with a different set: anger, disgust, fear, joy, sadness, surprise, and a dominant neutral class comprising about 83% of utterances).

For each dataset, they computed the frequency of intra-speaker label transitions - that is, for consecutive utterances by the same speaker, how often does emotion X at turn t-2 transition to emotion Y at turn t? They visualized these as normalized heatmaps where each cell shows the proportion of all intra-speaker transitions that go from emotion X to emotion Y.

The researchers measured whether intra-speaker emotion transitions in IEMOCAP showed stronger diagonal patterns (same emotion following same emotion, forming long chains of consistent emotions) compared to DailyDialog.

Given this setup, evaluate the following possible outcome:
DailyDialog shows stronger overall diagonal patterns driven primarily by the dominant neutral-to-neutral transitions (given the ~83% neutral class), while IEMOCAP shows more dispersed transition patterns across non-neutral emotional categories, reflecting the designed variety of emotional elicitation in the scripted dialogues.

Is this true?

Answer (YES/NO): NO